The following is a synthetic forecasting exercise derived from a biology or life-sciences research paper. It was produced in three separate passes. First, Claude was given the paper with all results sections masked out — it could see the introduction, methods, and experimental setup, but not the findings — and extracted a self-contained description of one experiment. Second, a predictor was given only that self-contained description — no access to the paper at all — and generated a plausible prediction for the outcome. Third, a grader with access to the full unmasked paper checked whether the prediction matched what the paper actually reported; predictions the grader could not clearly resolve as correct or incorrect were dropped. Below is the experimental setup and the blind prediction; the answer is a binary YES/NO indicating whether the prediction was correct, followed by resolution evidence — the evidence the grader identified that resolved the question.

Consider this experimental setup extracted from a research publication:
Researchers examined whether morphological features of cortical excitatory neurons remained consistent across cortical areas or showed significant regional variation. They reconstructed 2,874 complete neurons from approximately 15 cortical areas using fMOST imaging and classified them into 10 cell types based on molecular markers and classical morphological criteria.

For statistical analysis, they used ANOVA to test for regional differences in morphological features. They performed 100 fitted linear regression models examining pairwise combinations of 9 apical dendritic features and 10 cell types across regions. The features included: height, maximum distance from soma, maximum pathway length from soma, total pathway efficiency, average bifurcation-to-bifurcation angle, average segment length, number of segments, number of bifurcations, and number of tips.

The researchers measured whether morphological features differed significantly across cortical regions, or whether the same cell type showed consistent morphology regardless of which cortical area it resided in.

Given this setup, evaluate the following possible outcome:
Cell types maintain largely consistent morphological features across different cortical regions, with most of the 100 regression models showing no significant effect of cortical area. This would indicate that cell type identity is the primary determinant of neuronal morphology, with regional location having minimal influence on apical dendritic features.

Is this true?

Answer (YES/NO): NO